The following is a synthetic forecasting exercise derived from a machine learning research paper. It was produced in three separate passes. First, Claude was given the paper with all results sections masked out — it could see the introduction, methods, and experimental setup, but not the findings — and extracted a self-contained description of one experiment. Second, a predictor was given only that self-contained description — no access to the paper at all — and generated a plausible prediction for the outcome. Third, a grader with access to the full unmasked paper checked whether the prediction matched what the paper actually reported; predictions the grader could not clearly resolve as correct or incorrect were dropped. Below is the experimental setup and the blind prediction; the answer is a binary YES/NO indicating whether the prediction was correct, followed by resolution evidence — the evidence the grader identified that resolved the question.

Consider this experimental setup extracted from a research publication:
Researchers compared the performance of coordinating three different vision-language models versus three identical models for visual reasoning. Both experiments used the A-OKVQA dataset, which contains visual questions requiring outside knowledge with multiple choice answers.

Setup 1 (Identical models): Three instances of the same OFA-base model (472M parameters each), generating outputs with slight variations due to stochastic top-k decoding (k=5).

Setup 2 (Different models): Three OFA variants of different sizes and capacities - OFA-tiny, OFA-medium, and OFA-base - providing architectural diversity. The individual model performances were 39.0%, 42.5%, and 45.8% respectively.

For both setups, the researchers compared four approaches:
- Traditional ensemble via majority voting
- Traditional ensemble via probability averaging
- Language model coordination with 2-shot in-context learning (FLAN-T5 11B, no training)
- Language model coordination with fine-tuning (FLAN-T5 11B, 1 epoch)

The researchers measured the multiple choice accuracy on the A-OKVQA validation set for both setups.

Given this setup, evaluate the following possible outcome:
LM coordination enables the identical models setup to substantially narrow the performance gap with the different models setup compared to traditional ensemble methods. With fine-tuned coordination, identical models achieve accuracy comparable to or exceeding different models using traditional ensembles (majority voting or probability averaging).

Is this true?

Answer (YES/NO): NO